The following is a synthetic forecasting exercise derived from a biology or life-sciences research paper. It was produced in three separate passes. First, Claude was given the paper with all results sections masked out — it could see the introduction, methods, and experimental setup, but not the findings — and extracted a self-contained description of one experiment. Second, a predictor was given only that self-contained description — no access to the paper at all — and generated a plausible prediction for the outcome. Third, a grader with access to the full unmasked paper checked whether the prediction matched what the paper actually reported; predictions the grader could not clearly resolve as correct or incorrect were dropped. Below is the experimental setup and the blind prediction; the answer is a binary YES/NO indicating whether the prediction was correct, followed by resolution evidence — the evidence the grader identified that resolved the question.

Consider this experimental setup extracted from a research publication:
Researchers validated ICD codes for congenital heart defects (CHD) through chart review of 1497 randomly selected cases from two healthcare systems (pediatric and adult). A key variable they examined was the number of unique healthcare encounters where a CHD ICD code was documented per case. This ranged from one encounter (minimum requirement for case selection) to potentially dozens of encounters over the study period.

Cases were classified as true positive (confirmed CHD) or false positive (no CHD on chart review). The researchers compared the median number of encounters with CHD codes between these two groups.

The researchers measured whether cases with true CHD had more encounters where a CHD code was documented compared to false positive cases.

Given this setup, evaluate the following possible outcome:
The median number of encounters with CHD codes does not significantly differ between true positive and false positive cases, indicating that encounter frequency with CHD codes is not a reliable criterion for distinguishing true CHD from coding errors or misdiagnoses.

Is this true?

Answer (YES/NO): NO